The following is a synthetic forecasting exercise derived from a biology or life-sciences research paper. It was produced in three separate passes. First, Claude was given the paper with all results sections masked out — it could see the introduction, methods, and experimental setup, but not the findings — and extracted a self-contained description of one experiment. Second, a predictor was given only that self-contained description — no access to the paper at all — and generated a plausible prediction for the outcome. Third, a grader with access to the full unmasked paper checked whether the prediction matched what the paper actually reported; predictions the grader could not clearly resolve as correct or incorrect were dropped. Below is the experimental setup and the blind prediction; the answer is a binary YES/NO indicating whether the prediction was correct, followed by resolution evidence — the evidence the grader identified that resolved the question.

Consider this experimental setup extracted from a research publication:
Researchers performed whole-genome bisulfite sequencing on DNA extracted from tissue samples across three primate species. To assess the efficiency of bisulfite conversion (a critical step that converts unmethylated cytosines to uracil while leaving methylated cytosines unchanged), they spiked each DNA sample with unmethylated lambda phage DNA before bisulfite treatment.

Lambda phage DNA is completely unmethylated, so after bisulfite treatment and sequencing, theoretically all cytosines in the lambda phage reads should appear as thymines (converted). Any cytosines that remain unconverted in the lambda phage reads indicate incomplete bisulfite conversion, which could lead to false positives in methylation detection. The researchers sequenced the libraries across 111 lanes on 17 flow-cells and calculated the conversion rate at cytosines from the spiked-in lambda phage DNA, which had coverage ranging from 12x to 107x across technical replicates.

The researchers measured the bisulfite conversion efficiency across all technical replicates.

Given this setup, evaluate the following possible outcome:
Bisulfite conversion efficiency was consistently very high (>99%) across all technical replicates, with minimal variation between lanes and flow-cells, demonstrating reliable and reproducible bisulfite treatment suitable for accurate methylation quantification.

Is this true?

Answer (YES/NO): YES